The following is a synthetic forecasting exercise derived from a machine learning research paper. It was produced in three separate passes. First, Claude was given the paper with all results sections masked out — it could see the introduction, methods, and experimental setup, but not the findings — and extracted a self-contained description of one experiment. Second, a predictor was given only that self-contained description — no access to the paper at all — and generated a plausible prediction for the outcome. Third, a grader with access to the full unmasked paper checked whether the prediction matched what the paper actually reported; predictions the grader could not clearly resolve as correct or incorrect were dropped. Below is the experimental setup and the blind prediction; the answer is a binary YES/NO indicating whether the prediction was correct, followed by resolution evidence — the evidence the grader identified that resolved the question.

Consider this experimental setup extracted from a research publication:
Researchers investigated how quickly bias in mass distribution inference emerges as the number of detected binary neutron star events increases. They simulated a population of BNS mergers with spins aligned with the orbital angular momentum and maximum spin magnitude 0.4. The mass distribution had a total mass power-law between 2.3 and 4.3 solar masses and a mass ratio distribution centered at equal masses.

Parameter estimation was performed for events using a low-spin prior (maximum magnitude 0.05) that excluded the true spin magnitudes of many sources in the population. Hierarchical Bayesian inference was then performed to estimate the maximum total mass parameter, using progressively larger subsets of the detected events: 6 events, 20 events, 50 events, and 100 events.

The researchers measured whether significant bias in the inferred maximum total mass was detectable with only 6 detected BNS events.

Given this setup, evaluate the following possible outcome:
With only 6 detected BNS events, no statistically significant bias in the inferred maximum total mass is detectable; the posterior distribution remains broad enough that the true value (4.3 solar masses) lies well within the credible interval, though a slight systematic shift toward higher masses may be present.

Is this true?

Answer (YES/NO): YES